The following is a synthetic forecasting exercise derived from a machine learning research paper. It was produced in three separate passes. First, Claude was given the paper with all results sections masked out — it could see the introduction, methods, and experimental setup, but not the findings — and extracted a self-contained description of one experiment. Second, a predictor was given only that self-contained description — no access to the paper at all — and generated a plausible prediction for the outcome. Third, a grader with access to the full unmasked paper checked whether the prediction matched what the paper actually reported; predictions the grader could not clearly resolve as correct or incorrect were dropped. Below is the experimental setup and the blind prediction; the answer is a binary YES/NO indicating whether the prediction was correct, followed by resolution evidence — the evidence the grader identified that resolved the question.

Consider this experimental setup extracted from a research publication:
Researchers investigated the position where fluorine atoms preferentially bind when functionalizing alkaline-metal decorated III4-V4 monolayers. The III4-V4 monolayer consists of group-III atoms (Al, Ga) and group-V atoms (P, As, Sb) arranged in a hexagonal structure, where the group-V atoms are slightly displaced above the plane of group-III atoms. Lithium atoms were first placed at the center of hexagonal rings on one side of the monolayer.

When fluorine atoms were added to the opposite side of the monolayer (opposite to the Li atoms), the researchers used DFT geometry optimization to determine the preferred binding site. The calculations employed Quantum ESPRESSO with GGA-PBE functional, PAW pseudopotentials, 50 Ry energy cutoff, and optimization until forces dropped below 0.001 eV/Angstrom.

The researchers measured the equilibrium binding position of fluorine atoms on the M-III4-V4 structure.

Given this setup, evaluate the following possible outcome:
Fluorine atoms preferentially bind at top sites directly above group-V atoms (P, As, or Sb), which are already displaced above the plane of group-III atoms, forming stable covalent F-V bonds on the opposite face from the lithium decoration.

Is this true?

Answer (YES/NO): NO